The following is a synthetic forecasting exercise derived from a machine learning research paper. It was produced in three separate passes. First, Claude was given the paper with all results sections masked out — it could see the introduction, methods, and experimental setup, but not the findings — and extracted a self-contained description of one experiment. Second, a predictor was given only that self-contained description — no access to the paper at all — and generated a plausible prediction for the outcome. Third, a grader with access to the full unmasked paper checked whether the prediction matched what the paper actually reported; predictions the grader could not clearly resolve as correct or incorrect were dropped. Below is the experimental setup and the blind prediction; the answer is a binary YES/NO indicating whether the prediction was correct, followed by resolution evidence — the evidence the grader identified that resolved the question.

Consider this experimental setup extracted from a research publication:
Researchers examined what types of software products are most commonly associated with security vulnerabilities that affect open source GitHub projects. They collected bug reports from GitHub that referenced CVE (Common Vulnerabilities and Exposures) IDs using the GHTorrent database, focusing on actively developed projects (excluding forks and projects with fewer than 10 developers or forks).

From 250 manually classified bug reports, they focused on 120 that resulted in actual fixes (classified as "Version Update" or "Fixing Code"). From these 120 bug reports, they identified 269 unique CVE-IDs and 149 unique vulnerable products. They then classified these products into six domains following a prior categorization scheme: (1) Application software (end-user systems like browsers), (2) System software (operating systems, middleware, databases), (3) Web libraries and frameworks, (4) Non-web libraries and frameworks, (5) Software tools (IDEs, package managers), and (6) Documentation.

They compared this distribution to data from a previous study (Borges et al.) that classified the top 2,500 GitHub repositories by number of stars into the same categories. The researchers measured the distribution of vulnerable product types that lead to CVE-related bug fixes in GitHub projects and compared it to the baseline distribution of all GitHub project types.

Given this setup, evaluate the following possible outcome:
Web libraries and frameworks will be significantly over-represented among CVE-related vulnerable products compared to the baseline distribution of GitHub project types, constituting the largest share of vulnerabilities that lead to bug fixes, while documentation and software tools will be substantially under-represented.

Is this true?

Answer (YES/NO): NO